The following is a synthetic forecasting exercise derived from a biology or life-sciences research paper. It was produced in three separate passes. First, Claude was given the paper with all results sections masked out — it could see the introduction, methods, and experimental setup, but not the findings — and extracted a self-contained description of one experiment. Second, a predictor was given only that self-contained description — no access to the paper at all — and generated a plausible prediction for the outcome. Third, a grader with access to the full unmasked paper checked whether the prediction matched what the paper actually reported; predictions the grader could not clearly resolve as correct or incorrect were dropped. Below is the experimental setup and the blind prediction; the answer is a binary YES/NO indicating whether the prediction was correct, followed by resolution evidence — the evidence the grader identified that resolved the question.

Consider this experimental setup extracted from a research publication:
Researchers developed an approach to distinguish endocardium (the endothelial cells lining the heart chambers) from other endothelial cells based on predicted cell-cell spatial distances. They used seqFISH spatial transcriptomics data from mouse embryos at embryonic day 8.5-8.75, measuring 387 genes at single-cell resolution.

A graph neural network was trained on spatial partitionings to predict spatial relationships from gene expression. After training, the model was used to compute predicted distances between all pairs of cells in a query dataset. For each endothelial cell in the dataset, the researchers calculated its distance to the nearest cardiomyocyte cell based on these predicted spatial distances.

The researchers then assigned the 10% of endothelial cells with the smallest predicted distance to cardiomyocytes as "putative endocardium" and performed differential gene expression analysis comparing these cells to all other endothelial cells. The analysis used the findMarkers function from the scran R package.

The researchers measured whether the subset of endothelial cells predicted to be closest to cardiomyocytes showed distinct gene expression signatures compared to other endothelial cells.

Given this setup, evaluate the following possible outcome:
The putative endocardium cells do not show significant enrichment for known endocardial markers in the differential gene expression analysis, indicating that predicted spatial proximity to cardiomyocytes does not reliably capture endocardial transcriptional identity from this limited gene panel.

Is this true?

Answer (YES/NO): NO